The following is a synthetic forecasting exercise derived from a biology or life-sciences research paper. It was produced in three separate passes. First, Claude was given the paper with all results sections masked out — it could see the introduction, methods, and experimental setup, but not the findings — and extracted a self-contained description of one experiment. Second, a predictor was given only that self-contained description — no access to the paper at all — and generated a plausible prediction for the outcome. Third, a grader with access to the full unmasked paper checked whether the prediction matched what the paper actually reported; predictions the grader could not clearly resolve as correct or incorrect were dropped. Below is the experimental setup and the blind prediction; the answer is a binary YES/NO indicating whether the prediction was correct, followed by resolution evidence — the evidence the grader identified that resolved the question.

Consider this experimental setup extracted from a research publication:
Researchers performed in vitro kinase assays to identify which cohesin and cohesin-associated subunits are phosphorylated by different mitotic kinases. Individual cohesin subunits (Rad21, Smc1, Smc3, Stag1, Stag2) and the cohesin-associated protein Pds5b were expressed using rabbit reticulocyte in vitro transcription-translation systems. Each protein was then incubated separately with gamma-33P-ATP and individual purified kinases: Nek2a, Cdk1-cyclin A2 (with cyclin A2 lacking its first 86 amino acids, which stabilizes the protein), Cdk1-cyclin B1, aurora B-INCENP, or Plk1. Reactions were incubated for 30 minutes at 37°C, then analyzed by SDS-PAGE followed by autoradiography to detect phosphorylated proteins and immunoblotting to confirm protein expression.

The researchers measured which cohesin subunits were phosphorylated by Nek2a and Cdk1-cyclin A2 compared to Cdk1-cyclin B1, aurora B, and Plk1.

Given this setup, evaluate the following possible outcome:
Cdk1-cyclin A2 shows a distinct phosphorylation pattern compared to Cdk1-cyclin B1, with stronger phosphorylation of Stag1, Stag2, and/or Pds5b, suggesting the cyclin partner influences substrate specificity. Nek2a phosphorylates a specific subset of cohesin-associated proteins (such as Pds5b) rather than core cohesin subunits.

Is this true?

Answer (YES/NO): NO